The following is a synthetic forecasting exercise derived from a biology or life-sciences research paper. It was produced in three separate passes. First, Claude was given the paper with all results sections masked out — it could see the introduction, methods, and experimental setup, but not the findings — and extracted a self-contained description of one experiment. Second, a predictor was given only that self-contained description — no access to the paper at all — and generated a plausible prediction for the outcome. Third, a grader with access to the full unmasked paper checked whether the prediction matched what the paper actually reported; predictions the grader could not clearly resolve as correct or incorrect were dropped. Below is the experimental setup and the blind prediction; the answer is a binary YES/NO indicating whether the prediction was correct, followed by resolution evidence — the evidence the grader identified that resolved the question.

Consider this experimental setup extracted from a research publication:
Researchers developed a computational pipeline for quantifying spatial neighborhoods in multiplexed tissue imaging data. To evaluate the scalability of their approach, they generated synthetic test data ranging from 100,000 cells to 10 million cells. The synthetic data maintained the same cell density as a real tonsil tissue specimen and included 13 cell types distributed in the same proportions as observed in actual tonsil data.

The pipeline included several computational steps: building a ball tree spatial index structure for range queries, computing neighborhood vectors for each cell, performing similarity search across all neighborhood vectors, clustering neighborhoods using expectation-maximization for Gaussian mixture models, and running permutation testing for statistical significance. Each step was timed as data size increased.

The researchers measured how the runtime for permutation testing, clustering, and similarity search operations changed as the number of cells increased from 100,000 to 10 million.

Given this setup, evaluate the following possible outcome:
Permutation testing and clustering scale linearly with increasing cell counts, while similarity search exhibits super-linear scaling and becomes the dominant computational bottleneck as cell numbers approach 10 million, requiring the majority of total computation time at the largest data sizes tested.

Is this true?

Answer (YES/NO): NO